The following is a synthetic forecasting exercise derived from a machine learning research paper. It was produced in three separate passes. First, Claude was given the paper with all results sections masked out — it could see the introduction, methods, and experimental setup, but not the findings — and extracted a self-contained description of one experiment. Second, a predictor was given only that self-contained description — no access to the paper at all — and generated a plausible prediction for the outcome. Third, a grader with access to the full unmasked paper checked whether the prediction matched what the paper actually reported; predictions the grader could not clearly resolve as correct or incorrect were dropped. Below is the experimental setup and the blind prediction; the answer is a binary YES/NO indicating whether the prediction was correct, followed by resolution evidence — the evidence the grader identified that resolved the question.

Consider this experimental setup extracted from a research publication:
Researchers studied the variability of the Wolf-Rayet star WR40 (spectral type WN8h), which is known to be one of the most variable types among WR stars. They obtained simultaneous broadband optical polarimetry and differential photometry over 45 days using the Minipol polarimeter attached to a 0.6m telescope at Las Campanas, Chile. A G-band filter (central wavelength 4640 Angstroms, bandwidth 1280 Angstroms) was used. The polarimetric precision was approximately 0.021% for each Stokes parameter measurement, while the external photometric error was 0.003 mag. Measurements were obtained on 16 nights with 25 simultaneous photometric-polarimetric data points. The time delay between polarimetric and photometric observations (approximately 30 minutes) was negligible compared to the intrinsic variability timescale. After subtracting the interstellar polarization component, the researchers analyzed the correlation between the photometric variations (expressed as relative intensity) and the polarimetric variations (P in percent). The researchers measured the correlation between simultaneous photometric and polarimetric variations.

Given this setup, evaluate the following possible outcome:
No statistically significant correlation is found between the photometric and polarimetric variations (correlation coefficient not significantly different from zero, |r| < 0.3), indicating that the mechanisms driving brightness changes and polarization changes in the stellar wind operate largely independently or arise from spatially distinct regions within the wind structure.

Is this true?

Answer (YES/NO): YES